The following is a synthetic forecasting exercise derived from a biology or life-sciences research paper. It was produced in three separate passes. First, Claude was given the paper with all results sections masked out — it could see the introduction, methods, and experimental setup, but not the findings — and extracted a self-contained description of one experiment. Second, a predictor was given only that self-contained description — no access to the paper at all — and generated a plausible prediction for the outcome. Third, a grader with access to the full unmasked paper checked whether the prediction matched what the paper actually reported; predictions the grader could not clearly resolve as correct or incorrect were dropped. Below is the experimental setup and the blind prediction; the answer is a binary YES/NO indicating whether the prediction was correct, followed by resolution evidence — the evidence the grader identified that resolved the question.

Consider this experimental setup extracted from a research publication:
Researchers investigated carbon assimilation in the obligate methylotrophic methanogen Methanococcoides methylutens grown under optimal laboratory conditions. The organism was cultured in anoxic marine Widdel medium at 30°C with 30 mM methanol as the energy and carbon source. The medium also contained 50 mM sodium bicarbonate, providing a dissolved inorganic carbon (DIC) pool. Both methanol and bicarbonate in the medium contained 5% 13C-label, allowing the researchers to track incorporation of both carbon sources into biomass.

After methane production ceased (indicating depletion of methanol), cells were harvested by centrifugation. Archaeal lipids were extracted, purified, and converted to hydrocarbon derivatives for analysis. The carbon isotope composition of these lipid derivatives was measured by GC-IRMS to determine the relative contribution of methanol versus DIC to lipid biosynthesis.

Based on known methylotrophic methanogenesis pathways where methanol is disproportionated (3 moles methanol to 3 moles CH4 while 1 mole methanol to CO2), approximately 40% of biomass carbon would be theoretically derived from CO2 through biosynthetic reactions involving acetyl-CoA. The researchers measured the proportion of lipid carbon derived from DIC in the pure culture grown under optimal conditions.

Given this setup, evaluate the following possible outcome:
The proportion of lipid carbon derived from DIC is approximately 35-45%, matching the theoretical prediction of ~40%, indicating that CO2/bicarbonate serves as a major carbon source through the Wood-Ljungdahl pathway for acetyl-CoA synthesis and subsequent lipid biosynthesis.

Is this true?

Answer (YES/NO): NO